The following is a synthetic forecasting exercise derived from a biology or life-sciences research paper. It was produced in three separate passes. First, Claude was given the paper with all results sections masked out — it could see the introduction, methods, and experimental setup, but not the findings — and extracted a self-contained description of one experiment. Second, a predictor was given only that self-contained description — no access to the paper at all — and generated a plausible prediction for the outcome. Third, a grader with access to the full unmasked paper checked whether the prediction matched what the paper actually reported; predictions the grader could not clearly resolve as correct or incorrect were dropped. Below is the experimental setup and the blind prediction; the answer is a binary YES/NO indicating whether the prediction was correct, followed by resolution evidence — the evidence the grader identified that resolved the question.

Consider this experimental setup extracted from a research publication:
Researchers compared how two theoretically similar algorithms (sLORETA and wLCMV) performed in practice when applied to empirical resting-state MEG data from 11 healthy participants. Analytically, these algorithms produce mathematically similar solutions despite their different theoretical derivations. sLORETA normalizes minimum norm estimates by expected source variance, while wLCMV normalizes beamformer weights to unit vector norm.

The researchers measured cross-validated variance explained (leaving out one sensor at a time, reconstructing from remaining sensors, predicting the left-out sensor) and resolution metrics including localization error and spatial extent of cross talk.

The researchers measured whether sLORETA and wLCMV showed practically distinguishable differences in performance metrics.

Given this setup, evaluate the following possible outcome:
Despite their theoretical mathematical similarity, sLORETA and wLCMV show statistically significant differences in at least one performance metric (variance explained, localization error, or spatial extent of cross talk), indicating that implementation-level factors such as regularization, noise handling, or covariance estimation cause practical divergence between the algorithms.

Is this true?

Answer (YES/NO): YES